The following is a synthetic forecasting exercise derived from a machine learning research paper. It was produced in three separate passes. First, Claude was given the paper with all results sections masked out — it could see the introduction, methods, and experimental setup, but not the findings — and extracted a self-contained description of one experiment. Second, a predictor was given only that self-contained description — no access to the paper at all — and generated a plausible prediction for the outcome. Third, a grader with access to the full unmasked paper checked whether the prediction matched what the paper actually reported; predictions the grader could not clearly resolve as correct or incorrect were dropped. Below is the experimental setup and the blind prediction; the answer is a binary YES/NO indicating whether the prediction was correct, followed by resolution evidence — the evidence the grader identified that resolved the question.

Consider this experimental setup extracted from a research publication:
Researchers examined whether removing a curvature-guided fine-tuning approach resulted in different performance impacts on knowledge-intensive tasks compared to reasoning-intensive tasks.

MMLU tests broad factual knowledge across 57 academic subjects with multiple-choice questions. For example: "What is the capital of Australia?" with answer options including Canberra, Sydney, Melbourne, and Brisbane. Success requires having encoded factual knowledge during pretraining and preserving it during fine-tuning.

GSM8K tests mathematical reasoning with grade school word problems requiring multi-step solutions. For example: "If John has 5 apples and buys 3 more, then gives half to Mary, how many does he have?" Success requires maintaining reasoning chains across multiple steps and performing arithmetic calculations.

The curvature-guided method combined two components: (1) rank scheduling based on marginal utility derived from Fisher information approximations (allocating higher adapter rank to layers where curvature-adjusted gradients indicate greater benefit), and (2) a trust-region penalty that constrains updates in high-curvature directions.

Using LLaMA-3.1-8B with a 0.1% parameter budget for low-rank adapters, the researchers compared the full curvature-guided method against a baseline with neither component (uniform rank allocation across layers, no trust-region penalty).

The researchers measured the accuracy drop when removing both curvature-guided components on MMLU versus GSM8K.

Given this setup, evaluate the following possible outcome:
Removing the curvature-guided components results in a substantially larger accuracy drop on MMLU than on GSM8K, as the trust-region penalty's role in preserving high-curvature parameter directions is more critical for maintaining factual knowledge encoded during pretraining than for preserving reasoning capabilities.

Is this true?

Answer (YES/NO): NO